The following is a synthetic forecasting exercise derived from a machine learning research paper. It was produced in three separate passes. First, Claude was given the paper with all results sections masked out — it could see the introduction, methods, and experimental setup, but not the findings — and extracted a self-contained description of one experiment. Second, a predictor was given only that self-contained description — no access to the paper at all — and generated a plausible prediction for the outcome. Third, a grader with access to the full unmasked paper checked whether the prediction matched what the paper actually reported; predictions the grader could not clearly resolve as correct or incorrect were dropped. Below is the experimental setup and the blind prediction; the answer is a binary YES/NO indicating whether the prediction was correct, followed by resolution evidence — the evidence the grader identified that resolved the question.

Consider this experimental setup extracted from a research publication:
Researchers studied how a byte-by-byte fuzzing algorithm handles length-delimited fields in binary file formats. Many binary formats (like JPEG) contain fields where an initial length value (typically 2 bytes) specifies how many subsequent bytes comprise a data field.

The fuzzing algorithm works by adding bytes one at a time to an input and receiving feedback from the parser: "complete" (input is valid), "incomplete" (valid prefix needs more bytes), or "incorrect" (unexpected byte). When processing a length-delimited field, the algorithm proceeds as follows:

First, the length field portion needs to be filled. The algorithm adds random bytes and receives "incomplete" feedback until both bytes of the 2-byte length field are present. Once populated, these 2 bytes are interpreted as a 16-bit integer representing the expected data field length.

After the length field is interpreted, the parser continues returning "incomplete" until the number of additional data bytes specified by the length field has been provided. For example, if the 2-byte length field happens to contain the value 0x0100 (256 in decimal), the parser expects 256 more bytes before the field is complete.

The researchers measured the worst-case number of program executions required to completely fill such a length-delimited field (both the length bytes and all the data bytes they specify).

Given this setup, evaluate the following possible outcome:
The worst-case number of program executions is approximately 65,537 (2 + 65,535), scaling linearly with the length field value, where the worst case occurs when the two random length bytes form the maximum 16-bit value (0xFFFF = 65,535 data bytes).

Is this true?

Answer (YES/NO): YES